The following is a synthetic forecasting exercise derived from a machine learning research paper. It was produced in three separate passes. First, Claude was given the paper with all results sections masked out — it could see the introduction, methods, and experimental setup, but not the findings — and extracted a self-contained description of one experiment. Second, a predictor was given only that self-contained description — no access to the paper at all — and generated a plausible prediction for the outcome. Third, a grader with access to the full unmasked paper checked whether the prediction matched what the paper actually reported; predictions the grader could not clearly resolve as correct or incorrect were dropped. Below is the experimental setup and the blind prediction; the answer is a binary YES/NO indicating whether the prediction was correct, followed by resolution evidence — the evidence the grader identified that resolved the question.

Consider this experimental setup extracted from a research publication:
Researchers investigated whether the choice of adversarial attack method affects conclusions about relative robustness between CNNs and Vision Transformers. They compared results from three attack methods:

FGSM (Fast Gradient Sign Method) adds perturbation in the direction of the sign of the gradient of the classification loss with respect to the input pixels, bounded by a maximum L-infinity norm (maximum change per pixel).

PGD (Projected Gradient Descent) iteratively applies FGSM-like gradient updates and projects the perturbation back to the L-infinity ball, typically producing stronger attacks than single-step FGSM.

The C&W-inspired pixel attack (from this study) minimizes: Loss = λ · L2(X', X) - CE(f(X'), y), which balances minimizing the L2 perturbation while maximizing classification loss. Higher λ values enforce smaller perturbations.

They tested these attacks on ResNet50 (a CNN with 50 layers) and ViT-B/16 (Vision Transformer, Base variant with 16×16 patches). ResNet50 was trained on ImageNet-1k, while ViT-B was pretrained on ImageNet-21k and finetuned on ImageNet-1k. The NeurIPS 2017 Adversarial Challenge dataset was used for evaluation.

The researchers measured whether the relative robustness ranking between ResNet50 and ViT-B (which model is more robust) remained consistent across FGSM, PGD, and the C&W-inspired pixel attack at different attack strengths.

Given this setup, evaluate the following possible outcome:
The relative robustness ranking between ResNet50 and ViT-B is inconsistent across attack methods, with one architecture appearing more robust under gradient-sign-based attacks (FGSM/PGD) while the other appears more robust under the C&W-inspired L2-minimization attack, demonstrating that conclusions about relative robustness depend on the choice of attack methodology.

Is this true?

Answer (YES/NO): NO